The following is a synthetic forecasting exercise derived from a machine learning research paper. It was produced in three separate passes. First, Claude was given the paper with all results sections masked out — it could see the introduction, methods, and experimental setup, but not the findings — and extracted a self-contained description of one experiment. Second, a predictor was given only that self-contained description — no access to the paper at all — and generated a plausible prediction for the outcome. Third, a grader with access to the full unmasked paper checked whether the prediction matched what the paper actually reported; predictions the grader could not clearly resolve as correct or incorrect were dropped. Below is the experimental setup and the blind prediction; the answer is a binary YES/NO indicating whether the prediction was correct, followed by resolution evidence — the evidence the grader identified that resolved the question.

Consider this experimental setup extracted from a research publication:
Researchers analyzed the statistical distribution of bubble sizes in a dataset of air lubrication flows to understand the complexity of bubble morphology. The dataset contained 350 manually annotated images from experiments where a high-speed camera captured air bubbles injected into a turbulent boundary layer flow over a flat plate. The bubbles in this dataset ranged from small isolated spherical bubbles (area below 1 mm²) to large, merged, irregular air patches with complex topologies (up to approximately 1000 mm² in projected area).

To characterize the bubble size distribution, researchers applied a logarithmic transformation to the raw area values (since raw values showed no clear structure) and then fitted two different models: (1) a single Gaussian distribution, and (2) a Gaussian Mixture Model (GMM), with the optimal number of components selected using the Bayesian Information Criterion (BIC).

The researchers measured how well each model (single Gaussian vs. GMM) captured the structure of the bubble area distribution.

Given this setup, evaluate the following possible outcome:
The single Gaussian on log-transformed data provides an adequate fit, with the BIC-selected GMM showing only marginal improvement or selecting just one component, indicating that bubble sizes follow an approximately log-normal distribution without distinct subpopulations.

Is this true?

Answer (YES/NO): NO